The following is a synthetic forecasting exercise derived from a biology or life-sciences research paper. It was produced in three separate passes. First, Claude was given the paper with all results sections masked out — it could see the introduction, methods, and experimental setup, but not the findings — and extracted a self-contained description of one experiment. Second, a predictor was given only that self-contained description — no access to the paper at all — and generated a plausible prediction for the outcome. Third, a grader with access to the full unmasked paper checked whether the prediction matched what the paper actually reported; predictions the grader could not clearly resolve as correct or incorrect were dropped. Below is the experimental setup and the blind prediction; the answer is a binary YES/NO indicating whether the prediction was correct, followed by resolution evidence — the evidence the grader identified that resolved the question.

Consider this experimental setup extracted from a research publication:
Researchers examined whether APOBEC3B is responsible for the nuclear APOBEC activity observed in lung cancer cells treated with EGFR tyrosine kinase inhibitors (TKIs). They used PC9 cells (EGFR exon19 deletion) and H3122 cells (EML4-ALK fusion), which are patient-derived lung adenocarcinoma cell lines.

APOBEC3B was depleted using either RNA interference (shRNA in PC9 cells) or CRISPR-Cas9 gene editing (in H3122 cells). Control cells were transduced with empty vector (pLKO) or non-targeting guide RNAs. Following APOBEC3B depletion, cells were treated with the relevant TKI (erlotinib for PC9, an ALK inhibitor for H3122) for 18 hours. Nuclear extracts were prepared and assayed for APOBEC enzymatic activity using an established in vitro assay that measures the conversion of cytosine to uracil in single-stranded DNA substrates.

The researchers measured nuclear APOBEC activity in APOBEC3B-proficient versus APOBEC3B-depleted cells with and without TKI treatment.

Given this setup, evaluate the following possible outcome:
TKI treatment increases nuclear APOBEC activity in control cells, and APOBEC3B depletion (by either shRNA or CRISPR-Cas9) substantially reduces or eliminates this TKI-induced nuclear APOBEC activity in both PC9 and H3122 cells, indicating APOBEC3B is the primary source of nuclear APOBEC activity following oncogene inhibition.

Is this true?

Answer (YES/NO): YES